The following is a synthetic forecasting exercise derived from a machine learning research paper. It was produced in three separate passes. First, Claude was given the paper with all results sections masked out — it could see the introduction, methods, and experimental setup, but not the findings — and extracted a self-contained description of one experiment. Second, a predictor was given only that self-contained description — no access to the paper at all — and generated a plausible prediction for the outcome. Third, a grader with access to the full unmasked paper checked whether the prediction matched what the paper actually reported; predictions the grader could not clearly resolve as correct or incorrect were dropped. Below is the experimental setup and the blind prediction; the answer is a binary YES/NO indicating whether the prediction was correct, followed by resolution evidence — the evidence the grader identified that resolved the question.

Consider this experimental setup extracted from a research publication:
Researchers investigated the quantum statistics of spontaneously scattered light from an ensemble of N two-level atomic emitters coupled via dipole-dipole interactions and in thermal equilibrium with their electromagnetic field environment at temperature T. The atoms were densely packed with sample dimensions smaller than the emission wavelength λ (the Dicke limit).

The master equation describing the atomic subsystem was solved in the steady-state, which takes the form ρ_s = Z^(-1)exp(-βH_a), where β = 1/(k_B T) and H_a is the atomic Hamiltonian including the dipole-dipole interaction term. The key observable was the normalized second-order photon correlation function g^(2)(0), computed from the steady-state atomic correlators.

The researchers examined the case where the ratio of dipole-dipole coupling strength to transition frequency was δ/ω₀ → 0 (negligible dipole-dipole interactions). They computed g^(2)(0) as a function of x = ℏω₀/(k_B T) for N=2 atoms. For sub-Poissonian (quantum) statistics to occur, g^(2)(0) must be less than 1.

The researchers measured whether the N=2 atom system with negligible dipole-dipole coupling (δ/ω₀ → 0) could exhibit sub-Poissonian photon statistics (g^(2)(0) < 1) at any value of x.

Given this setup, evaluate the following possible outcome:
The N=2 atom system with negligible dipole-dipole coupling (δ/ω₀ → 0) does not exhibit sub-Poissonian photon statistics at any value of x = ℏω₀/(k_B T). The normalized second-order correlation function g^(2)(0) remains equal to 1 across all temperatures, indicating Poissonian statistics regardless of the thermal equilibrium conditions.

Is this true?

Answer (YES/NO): NO